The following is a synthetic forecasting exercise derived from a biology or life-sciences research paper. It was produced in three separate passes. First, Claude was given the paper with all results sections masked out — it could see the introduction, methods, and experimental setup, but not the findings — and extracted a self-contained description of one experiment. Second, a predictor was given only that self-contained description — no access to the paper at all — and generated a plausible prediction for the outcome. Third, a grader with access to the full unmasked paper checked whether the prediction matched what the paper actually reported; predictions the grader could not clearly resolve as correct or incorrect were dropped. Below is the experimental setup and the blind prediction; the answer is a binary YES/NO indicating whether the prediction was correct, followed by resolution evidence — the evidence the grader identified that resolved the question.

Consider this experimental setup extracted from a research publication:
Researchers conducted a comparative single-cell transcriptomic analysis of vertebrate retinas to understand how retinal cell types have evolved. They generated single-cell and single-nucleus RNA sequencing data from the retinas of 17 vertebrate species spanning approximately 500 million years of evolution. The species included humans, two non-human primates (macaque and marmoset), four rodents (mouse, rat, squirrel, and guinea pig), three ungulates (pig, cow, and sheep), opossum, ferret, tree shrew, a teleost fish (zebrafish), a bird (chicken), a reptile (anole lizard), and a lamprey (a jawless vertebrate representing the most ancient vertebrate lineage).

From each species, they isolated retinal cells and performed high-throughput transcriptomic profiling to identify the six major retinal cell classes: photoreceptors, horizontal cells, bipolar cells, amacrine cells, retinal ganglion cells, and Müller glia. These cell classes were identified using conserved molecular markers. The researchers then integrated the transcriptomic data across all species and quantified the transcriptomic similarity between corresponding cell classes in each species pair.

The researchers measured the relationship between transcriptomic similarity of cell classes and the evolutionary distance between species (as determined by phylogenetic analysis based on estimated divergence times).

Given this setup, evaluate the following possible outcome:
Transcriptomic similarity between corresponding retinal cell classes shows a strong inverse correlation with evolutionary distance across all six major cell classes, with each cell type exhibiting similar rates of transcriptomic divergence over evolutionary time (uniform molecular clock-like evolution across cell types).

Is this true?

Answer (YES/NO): YES